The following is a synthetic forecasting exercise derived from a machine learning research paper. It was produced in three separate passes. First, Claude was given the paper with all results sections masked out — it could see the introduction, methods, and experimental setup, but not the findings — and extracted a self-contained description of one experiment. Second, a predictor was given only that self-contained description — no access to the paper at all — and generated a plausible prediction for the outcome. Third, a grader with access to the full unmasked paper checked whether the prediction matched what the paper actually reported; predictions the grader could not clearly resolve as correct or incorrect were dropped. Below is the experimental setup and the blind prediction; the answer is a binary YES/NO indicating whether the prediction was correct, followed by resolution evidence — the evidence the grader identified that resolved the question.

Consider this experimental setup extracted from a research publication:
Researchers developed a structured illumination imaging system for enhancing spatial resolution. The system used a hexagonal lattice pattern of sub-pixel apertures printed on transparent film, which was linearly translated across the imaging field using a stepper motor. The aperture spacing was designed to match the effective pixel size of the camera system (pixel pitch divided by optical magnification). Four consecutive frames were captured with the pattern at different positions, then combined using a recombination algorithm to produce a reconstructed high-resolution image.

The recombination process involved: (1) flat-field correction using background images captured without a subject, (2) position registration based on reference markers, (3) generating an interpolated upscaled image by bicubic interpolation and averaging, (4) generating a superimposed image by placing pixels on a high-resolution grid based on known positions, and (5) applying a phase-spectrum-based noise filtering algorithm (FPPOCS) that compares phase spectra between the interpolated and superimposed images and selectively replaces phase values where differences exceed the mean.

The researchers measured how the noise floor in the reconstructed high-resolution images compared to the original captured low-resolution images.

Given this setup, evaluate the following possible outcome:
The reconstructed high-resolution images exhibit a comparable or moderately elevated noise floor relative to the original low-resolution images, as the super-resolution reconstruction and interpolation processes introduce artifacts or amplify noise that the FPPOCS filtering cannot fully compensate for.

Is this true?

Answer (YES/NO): YES